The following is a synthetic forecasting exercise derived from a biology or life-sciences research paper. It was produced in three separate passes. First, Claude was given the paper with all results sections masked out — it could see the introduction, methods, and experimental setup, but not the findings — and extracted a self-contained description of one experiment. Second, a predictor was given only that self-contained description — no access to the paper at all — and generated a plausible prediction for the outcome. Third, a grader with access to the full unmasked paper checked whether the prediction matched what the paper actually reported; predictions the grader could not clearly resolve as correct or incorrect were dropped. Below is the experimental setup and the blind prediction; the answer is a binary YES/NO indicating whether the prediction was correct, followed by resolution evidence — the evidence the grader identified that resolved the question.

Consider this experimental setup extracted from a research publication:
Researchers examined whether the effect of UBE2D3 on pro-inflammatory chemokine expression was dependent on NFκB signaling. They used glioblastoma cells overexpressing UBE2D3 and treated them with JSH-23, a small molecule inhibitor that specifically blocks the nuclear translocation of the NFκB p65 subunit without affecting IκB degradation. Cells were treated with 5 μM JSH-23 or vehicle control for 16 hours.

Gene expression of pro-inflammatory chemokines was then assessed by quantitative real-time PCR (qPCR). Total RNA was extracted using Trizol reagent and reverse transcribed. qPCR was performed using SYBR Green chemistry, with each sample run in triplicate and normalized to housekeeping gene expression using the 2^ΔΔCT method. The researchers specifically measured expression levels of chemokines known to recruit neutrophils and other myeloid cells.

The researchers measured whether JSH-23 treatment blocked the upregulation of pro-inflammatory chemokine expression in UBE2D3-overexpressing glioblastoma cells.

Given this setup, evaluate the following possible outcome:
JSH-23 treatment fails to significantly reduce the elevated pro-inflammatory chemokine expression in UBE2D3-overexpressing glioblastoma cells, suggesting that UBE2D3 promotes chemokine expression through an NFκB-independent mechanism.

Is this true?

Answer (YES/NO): NO